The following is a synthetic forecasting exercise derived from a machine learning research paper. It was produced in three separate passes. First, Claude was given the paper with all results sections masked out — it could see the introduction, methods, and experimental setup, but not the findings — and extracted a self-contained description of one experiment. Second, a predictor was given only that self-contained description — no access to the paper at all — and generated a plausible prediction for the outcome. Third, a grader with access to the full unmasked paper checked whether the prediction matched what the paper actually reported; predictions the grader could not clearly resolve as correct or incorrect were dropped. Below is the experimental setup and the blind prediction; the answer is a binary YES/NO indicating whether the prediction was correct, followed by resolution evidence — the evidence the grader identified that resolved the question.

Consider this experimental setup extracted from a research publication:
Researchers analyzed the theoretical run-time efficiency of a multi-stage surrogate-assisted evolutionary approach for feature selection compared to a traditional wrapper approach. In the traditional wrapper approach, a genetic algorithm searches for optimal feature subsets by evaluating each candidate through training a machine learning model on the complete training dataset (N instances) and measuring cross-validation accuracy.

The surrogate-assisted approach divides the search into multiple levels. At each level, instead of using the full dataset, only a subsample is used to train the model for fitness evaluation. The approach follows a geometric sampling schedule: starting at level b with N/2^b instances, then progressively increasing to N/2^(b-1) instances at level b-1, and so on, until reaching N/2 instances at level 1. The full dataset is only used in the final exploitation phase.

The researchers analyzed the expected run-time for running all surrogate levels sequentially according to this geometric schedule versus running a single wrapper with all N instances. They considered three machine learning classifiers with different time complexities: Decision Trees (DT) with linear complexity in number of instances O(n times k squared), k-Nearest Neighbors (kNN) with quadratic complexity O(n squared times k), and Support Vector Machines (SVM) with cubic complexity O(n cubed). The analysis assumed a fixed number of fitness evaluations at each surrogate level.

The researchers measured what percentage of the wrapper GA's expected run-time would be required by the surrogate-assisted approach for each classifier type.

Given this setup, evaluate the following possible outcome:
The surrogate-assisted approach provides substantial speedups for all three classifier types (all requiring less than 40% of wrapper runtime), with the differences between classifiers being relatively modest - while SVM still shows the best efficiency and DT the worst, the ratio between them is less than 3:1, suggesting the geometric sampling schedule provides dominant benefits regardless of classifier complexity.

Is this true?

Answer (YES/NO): NO